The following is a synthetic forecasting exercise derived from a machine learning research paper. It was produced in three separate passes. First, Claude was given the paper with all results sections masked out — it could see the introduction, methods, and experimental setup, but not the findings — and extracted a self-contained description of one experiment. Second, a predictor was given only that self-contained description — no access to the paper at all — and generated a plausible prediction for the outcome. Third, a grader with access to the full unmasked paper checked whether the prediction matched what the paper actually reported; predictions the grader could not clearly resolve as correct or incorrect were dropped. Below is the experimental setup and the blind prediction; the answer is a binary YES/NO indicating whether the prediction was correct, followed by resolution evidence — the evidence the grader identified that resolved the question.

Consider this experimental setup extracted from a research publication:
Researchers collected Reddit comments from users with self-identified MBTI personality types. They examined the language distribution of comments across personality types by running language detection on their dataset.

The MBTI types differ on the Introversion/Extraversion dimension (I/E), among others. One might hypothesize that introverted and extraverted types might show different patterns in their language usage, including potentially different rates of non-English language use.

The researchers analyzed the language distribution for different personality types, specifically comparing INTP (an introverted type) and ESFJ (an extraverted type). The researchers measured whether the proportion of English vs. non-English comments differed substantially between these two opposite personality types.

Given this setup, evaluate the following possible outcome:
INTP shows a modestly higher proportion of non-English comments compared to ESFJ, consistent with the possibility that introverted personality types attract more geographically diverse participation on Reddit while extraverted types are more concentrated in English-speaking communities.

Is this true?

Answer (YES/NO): NO